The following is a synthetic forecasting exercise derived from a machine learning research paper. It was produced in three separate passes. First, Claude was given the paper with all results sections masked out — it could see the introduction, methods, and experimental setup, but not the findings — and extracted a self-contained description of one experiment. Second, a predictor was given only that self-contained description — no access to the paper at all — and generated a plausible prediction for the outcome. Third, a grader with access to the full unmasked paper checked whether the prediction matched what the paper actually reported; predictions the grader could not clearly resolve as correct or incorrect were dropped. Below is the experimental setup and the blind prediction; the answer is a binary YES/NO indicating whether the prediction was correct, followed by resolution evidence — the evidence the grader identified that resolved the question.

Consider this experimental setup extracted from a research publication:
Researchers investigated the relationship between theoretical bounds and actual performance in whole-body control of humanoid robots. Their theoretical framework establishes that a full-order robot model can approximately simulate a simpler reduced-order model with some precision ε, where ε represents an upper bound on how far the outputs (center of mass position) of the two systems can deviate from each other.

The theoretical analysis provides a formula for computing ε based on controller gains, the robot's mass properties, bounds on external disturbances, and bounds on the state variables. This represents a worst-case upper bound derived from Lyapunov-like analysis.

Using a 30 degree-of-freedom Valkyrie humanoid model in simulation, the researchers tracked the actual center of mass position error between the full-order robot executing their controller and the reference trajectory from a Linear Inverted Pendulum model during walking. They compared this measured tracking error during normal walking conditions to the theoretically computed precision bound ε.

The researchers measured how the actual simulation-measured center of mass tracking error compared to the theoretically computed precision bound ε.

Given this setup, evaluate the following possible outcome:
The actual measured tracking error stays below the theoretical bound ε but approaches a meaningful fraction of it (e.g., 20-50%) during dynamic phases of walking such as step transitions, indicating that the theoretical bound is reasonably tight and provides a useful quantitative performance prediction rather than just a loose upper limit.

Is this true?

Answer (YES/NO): NO